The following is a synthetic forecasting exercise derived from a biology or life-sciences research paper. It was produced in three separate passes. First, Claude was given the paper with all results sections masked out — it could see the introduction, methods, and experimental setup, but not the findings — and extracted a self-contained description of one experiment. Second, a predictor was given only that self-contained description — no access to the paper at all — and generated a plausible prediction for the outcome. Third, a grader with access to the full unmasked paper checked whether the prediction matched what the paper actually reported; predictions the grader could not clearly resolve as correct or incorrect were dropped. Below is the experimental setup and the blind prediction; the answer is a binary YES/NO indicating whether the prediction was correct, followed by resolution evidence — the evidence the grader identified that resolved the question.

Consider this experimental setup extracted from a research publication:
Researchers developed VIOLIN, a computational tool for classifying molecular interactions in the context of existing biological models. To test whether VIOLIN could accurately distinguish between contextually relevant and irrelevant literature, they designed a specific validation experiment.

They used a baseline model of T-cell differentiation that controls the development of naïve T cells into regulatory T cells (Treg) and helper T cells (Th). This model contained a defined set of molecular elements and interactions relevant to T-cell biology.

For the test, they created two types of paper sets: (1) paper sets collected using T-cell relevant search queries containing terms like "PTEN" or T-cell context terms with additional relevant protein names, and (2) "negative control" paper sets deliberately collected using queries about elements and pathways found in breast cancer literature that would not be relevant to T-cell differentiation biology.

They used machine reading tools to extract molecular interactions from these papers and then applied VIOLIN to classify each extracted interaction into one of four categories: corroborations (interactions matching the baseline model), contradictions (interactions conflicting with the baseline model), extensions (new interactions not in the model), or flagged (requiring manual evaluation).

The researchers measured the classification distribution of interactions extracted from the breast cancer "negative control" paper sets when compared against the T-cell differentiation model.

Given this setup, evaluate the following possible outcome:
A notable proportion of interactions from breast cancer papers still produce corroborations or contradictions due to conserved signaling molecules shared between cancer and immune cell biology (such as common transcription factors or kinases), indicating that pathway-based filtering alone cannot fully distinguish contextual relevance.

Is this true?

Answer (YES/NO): NO